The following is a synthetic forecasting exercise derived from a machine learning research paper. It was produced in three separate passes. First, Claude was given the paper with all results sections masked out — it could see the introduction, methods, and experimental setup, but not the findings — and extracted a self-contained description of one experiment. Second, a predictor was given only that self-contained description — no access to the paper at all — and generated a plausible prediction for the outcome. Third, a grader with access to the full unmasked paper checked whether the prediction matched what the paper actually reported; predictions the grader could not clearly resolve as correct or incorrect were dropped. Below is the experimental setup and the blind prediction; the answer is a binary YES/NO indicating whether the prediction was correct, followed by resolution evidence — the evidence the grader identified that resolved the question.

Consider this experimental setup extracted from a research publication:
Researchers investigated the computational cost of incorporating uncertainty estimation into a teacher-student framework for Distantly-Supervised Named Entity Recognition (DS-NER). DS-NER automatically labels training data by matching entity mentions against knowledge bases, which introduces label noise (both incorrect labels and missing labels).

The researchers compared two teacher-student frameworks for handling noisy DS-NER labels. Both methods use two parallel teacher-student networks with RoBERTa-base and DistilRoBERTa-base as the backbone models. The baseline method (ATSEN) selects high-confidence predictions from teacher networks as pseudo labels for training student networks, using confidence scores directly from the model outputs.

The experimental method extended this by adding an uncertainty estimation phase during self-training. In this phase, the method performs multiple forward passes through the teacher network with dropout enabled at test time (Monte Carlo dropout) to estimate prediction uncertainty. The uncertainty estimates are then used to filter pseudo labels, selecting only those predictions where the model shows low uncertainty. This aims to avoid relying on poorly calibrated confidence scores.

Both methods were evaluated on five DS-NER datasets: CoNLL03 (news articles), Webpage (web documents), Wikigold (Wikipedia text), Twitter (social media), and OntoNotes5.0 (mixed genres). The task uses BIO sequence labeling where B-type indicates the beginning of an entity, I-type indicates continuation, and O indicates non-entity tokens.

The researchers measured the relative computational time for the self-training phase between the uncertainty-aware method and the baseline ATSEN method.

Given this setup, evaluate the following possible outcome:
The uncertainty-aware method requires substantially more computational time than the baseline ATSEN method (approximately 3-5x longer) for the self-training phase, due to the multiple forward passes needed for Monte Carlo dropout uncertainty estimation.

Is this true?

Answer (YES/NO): YES